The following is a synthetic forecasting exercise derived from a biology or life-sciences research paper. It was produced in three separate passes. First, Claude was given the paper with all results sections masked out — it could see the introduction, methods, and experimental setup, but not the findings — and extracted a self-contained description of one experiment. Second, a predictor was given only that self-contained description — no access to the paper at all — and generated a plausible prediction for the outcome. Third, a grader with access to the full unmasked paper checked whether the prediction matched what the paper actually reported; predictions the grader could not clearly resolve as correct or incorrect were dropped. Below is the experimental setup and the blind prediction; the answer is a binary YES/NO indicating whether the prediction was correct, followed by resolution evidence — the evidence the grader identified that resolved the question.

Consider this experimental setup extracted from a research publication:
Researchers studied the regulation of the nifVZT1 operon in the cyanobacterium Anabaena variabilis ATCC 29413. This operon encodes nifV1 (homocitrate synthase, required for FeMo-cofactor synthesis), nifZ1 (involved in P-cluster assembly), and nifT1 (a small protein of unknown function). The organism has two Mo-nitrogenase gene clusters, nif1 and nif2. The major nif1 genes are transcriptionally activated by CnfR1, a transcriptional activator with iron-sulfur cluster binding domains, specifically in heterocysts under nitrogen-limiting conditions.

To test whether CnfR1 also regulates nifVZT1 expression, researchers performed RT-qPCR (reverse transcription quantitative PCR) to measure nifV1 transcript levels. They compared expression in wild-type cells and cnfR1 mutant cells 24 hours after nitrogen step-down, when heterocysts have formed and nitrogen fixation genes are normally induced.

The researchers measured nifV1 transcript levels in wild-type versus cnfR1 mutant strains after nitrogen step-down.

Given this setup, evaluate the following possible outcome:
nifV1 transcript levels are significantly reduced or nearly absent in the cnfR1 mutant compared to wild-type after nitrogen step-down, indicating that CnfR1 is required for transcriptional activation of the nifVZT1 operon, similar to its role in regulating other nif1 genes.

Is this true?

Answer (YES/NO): NO